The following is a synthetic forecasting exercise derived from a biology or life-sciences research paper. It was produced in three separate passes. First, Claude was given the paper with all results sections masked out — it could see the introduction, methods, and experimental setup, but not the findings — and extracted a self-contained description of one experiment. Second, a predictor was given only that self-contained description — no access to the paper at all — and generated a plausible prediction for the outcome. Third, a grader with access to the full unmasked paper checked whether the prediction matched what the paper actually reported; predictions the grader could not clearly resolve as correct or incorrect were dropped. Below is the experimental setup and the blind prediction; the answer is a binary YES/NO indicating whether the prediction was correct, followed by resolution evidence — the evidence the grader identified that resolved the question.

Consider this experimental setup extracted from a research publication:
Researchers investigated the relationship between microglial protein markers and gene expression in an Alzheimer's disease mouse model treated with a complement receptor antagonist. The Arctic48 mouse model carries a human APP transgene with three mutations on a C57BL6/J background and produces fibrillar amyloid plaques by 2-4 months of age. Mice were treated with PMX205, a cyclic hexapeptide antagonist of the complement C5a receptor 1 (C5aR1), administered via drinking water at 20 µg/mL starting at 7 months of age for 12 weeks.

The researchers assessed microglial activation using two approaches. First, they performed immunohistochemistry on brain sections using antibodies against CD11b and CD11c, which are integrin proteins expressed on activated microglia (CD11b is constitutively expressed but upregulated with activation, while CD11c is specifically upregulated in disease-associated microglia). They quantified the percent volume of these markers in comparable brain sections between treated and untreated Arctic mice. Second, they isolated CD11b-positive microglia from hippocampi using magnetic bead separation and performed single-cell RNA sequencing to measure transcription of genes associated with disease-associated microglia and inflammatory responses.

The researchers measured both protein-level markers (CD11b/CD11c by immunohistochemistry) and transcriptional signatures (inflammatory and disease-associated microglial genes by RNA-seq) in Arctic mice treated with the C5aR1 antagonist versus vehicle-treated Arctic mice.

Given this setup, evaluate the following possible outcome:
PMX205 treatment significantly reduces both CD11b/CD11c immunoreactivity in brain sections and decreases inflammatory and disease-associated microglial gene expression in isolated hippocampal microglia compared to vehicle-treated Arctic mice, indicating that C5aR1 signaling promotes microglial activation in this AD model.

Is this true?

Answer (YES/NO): NO